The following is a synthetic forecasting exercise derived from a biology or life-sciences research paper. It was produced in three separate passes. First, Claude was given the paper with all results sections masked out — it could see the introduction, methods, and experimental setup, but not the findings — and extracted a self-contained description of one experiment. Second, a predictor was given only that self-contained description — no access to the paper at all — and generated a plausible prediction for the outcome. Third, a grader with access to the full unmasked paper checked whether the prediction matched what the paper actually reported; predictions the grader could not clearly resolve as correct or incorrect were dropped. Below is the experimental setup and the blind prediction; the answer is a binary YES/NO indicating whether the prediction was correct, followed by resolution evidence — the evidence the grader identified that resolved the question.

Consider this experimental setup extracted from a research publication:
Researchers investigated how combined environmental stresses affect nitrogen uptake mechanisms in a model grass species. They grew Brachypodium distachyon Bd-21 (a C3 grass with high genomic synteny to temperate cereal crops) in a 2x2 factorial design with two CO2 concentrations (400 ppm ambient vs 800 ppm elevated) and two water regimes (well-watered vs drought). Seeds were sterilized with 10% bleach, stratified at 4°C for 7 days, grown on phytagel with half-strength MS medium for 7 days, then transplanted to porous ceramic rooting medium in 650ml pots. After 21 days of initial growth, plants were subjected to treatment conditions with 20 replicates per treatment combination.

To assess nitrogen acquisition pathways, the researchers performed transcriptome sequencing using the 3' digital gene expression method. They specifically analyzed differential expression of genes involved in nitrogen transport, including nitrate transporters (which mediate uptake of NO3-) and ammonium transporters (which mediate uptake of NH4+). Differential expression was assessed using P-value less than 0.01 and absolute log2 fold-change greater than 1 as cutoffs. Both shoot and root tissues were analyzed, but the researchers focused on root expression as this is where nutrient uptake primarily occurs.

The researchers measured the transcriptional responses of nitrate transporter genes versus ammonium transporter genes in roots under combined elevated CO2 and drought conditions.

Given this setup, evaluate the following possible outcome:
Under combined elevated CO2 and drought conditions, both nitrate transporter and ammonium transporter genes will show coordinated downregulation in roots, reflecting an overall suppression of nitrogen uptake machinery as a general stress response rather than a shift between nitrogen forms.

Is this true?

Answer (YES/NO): NO